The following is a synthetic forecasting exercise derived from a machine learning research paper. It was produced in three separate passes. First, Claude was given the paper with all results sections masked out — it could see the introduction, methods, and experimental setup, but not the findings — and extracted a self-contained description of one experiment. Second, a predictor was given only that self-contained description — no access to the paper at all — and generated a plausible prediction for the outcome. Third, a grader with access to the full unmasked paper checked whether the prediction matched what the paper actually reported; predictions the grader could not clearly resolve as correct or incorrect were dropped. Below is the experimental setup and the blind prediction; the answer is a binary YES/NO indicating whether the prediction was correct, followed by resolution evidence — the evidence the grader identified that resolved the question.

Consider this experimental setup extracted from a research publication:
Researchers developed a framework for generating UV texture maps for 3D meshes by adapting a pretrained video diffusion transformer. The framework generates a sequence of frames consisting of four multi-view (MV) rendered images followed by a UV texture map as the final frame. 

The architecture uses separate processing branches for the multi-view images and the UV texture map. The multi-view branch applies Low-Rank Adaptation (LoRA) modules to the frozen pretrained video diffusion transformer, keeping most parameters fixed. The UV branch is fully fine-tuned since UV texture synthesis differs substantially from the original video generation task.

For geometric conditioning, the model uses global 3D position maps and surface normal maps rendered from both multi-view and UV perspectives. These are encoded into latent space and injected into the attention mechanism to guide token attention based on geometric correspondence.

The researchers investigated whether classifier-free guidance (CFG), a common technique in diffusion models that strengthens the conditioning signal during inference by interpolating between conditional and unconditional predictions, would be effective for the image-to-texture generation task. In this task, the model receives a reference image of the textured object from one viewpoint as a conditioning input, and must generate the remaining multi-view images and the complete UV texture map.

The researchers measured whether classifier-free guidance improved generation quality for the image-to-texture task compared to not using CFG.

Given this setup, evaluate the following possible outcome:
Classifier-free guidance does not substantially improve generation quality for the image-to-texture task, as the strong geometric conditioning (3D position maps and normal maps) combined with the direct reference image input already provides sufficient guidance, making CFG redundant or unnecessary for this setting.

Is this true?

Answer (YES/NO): YES